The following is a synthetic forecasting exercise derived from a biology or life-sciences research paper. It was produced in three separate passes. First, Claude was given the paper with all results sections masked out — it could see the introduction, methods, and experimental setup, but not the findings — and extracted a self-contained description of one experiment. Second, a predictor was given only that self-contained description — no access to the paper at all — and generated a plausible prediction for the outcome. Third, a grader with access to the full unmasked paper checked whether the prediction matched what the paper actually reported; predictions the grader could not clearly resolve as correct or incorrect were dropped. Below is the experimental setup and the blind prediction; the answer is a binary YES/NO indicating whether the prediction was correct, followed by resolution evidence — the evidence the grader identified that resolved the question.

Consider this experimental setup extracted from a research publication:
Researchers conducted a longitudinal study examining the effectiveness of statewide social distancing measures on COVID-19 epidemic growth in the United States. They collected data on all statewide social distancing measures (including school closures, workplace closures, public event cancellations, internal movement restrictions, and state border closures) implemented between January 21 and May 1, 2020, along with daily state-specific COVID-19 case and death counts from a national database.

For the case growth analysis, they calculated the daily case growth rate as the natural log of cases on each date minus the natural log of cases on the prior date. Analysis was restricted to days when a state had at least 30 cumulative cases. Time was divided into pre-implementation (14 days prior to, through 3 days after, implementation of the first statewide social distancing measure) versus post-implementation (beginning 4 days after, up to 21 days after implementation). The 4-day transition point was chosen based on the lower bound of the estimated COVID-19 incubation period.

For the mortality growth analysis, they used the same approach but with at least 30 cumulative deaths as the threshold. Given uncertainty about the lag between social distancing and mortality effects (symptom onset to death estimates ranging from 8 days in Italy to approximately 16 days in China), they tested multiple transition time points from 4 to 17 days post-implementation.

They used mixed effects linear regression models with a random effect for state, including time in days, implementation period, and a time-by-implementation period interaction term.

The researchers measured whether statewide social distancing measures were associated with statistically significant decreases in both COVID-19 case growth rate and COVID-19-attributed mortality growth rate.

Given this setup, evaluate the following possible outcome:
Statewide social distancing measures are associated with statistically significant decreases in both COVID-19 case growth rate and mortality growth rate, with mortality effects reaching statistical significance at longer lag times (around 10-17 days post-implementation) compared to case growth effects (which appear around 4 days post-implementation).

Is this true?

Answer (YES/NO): NO